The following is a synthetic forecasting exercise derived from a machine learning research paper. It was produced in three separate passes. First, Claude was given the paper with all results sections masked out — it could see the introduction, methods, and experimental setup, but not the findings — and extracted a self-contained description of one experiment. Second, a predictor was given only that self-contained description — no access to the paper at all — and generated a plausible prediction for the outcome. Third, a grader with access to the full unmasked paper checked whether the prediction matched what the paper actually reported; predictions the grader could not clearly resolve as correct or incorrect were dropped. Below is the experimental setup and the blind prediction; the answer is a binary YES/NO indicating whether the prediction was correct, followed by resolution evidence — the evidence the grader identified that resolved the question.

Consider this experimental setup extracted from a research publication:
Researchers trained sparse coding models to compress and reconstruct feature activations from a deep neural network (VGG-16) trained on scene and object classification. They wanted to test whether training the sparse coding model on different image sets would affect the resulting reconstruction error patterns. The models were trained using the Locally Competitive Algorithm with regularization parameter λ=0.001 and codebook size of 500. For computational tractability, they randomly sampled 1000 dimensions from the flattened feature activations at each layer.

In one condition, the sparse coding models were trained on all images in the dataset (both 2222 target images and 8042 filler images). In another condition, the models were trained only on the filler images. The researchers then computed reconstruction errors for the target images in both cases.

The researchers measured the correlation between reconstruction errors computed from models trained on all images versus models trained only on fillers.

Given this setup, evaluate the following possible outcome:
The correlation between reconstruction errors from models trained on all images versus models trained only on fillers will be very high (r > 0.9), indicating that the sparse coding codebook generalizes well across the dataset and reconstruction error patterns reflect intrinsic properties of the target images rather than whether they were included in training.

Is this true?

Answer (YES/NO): YES